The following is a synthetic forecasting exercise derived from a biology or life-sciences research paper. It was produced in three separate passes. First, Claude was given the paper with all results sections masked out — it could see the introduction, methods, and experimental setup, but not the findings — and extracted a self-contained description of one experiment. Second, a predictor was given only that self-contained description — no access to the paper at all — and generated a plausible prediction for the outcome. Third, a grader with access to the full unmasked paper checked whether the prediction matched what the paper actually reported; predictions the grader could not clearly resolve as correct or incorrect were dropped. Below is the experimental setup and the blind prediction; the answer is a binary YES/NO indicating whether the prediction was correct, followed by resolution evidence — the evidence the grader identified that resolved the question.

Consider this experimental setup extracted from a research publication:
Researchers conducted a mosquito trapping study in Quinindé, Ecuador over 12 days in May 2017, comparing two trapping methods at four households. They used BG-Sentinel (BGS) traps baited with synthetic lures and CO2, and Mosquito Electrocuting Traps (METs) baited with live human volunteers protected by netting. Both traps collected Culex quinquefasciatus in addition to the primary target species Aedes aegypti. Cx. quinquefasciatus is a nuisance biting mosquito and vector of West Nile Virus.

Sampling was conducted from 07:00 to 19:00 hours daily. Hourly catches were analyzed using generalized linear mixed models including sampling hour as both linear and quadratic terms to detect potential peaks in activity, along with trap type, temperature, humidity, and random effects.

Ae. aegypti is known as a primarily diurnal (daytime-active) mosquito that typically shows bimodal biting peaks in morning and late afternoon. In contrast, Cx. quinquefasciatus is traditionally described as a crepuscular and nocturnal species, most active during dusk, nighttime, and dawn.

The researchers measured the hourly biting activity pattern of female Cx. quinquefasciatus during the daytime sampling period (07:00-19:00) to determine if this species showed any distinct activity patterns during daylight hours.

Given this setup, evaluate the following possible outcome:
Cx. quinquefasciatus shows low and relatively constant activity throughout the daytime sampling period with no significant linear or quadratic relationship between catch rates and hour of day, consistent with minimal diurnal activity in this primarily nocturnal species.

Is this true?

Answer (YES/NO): NO